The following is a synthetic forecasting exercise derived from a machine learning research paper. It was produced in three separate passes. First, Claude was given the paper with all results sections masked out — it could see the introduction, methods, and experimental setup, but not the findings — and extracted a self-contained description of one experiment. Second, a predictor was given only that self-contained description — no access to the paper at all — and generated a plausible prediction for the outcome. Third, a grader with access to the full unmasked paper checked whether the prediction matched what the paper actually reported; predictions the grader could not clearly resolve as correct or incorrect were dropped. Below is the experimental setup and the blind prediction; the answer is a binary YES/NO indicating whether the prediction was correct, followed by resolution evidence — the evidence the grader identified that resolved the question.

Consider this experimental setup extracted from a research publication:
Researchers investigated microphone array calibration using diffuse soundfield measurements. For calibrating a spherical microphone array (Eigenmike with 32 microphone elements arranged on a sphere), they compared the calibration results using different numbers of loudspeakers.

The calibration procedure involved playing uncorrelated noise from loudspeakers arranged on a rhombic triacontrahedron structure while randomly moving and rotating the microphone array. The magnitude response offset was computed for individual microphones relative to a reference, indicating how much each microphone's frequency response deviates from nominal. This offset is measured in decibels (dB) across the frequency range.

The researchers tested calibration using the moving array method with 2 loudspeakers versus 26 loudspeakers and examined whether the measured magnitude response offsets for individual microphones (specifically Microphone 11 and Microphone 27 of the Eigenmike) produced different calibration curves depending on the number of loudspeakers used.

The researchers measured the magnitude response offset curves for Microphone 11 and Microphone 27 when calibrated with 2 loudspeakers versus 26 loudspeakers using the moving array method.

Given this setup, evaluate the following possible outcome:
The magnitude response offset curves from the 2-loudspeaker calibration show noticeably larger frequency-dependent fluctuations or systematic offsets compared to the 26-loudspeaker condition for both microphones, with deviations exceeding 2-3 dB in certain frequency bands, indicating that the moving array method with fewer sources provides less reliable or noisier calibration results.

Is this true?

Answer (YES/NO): NO